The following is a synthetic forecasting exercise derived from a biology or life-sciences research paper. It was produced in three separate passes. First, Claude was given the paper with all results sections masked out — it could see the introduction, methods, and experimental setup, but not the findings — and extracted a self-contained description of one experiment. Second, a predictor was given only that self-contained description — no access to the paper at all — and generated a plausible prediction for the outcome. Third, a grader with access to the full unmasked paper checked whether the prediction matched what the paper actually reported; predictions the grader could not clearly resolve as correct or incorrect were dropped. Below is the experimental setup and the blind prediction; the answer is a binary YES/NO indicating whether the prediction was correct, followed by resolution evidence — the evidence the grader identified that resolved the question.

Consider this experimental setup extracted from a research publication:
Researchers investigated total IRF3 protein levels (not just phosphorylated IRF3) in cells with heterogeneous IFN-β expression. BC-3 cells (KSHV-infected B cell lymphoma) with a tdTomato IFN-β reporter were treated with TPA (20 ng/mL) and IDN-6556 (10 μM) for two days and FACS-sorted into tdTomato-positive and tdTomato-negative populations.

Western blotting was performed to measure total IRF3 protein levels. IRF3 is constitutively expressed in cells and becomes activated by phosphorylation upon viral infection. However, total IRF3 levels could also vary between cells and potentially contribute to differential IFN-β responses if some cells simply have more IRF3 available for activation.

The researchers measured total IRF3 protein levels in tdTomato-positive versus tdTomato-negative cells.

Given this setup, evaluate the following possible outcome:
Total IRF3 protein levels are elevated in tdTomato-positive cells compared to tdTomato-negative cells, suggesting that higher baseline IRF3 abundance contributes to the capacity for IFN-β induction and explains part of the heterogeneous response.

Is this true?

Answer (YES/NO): NO